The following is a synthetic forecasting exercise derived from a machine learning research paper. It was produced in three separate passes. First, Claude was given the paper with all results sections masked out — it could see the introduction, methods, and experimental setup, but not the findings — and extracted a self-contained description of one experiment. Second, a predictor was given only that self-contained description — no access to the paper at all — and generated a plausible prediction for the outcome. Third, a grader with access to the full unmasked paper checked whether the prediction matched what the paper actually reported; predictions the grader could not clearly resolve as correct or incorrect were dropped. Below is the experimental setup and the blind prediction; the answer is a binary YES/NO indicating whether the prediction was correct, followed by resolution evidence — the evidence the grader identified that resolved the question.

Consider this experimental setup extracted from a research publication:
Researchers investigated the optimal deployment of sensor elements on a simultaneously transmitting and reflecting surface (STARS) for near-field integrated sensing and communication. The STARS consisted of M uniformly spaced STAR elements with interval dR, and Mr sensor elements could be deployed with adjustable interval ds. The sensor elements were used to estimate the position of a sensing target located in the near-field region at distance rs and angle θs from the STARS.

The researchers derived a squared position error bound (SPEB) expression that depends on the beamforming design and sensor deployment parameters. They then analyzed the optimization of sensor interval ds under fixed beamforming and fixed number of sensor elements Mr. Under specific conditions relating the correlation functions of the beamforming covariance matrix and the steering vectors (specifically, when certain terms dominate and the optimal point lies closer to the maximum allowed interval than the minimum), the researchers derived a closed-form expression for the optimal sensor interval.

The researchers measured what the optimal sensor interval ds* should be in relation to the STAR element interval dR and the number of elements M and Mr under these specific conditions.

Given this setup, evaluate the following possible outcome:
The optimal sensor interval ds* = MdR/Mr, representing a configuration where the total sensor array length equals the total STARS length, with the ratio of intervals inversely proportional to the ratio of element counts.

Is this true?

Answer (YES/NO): YES